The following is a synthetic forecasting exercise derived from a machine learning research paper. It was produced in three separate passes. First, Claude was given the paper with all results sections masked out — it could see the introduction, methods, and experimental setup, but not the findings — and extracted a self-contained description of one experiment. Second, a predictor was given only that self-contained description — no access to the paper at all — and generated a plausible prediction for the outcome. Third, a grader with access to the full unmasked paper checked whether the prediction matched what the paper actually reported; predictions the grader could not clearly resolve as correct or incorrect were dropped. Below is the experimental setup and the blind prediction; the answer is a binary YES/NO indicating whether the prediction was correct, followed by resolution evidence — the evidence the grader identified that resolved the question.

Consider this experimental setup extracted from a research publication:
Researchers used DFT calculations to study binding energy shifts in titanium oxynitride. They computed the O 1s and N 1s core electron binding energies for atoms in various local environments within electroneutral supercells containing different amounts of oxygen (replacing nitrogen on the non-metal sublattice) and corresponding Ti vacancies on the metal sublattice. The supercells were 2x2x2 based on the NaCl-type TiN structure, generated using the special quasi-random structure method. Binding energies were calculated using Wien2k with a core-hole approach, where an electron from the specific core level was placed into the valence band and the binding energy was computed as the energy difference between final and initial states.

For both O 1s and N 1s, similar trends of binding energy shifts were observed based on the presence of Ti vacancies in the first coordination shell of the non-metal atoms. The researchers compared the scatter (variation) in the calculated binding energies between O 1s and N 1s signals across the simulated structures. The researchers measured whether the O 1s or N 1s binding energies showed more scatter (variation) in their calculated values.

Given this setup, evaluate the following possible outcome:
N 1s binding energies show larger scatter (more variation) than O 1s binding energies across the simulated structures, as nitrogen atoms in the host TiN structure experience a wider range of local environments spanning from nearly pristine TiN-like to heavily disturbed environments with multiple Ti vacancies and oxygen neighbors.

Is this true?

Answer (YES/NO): NO